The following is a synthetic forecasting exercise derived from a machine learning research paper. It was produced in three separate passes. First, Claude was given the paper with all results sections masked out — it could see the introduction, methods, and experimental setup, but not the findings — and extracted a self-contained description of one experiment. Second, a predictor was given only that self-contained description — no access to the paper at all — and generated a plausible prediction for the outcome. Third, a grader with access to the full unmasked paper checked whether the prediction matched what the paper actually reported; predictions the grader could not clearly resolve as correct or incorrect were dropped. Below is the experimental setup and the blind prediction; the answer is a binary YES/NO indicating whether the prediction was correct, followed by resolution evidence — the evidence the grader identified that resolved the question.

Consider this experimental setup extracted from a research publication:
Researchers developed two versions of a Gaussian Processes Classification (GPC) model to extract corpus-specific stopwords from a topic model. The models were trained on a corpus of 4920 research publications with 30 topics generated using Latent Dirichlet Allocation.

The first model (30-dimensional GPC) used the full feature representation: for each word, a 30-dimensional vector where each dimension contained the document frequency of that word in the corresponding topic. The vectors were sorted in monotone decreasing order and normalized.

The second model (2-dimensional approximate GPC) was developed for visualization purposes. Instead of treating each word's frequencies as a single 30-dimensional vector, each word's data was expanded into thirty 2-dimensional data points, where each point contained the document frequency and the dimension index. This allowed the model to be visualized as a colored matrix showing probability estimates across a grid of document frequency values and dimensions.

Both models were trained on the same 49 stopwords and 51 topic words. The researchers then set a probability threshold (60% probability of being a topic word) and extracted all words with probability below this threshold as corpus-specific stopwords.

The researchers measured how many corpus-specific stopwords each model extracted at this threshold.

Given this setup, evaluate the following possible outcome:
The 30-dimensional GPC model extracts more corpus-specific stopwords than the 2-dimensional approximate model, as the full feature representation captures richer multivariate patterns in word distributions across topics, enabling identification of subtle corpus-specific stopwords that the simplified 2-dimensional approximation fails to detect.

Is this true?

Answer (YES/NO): YES